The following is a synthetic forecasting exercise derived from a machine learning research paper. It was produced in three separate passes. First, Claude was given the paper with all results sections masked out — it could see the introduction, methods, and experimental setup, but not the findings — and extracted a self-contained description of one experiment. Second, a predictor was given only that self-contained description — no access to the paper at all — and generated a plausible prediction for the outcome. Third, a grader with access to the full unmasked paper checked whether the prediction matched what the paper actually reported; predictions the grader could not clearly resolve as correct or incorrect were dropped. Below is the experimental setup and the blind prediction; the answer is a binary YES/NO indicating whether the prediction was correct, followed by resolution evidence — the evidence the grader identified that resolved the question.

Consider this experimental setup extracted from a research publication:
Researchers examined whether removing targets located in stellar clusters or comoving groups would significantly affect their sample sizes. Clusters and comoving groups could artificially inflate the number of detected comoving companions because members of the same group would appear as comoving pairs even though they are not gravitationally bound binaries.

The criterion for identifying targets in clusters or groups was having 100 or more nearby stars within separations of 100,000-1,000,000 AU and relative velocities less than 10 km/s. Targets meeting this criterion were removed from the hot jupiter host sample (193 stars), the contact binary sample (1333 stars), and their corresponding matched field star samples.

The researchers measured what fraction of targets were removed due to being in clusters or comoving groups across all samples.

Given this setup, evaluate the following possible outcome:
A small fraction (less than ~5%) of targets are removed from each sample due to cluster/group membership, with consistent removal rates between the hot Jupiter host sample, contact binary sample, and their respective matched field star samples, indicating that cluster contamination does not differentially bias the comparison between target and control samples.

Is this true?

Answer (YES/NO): YES